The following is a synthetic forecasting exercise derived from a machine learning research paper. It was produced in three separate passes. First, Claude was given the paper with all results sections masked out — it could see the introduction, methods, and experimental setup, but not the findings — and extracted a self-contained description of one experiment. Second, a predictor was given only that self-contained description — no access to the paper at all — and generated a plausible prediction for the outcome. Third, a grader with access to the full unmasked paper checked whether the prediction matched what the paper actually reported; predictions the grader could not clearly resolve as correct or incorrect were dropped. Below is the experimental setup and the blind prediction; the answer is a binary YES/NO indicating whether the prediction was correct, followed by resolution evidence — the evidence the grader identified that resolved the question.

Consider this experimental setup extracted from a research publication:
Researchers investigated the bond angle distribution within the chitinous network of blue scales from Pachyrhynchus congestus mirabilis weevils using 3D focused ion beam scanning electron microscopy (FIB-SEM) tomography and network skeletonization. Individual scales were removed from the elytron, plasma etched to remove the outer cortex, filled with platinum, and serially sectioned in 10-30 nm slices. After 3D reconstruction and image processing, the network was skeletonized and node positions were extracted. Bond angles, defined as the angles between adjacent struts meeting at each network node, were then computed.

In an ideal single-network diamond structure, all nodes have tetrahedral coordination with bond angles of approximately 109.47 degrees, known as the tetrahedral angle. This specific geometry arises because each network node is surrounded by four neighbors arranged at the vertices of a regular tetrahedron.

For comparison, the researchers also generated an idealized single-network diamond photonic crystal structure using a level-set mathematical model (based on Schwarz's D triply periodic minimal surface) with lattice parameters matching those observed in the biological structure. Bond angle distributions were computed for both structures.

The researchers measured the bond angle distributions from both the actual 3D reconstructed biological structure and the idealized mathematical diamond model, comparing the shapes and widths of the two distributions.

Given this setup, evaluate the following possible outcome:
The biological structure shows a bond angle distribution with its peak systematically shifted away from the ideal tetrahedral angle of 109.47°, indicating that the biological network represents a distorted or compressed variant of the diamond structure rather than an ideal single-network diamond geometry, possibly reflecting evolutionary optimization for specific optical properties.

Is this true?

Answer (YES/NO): NO